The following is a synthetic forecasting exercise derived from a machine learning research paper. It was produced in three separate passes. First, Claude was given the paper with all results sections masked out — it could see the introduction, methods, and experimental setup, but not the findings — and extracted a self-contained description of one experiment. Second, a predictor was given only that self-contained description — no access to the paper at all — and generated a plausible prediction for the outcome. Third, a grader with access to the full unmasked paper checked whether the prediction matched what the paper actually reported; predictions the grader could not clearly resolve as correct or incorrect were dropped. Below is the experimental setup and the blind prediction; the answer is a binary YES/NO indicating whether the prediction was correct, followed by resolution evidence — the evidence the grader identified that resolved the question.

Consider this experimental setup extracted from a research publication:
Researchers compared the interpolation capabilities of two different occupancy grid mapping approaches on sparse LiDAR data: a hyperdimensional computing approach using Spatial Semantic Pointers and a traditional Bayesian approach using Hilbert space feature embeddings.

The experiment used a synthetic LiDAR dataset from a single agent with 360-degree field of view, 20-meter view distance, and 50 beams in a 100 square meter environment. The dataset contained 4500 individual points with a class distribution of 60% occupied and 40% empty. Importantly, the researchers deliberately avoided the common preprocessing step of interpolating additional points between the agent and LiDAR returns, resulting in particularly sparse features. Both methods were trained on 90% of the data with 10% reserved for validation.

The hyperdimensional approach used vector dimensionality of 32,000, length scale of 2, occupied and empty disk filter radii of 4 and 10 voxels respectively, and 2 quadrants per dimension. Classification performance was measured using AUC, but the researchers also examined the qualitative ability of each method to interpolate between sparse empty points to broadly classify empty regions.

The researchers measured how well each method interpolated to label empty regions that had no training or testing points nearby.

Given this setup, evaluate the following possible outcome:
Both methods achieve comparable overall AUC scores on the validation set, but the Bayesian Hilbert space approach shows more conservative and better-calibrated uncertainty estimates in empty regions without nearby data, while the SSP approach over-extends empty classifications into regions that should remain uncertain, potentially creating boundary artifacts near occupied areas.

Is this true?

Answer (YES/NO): NO